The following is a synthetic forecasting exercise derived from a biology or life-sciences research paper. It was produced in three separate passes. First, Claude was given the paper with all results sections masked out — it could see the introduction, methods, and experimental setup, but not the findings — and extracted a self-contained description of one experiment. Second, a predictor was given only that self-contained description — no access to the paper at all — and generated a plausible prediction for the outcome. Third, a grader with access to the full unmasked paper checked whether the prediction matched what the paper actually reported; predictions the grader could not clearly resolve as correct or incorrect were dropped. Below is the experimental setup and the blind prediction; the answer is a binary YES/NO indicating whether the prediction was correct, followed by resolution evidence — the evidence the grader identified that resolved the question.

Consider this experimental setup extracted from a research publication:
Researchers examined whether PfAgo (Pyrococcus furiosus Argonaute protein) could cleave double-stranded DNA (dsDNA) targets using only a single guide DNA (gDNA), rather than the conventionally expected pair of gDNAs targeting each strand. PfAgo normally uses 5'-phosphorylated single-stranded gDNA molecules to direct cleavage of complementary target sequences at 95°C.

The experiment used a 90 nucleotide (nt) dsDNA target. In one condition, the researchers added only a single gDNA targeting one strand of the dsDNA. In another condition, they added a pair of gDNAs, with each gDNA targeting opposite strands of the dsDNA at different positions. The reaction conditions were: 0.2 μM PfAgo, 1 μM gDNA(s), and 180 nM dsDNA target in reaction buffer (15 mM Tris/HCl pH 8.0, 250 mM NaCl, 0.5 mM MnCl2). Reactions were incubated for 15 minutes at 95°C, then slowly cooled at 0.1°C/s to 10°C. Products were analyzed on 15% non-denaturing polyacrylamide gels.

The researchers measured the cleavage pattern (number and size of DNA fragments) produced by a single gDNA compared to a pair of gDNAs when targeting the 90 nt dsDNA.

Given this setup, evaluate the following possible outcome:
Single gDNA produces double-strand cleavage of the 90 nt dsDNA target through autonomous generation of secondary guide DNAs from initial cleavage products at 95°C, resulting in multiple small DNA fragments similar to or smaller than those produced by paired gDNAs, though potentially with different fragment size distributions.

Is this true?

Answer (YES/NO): YES